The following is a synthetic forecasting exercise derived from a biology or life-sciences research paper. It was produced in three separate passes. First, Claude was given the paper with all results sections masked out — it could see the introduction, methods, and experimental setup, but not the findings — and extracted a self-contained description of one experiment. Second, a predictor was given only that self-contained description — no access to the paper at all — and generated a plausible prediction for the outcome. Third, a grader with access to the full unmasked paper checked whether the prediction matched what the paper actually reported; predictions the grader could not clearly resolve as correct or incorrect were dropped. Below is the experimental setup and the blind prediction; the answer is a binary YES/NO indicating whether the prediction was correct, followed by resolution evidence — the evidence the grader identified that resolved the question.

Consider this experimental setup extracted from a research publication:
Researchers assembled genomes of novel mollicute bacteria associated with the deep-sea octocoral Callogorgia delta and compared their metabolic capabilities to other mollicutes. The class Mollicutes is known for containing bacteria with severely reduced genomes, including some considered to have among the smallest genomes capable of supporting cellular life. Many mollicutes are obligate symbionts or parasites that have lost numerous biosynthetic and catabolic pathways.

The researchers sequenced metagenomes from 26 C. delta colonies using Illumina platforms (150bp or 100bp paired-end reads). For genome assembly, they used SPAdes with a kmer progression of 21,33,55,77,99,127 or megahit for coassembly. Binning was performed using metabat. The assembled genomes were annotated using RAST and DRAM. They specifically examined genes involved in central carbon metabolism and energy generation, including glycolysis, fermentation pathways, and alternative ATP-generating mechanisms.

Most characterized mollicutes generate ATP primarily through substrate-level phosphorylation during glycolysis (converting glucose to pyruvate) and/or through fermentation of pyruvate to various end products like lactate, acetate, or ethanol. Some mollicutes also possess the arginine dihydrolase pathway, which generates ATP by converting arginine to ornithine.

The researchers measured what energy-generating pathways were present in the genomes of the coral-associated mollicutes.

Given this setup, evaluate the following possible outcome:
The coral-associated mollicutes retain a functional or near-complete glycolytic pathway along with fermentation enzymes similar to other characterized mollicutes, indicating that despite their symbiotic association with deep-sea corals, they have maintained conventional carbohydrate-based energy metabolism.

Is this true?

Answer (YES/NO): NO